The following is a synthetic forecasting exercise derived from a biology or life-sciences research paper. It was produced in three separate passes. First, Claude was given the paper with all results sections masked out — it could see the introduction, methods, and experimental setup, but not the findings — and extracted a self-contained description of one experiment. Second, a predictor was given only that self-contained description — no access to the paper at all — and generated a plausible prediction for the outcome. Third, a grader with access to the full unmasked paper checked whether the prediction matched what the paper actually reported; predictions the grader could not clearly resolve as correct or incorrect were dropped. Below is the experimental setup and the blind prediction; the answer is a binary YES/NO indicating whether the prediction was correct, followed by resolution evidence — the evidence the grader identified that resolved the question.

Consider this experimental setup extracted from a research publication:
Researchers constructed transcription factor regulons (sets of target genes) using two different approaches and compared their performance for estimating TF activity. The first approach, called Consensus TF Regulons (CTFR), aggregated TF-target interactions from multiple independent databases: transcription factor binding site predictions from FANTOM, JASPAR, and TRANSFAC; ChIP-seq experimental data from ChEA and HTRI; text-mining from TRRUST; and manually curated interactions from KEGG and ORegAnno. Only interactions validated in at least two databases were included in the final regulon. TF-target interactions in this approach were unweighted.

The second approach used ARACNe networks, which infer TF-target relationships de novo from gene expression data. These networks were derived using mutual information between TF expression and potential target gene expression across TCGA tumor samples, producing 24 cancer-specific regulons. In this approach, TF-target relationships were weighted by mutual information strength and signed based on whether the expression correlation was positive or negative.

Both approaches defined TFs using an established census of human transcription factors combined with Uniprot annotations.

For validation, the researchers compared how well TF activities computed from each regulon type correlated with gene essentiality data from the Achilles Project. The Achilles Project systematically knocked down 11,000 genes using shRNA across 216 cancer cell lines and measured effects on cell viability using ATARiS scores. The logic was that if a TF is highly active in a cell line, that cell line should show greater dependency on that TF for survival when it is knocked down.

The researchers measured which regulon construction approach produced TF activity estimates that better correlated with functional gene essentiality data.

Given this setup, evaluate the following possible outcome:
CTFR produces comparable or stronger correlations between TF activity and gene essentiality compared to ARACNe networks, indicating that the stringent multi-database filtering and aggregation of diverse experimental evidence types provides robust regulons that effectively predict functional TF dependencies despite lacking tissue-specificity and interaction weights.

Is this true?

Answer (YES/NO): YES